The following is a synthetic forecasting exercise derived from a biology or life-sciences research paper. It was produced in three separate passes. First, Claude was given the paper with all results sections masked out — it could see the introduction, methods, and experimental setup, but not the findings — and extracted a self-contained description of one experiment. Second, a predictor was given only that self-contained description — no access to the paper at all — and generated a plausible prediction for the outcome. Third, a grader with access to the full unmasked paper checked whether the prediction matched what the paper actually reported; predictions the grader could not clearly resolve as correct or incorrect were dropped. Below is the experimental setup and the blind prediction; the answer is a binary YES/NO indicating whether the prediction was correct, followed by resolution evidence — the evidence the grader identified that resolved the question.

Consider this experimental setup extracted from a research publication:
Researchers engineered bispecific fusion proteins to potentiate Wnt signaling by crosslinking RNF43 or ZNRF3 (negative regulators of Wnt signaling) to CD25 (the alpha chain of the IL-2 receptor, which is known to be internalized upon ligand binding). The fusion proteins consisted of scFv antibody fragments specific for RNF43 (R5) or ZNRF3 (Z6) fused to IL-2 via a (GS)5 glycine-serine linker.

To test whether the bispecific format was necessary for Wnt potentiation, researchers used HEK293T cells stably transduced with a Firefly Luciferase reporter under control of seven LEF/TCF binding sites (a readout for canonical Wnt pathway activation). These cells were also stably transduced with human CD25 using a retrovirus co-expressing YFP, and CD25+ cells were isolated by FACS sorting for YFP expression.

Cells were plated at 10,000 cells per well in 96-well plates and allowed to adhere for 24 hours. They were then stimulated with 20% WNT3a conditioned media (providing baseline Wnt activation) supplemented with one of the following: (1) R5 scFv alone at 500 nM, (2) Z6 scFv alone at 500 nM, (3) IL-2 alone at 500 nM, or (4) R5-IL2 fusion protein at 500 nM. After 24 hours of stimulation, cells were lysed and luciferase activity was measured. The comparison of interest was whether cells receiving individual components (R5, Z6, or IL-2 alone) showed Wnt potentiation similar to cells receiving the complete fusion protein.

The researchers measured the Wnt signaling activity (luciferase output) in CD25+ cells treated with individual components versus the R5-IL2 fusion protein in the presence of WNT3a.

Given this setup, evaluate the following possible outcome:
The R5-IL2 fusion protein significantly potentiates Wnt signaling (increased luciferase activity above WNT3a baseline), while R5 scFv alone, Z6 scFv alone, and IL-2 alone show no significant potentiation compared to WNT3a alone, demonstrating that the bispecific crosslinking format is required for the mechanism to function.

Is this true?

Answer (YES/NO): NO